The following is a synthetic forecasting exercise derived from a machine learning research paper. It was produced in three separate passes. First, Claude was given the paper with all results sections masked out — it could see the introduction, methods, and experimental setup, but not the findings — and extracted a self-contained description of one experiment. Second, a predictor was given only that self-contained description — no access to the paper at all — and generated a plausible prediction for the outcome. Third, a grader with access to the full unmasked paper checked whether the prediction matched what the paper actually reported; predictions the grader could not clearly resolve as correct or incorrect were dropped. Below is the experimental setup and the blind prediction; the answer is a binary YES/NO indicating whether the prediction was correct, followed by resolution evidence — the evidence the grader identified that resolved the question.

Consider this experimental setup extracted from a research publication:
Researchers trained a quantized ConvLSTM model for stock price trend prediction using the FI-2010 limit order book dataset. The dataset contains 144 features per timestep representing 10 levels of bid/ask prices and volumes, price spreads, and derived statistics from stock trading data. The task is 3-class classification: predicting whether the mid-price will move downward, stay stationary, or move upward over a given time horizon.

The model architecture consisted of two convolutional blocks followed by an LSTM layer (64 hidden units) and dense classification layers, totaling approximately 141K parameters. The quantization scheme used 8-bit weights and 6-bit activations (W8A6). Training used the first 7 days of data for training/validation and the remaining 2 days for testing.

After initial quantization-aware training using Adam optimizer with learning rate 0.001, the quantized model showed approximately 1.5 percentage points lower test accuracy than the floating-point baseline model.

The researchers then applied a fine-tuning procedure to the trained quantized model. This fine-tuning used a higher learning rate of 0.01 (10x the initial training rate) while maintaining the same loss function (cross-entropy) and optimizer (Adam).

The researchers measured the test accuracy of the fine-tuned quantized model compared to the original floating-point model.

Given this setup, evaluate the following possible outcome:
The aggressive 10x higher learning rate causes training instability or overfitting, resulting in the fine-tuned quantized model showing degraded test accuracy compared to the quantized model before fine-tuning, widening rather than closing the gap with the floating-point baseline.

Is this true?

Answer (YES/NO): NO